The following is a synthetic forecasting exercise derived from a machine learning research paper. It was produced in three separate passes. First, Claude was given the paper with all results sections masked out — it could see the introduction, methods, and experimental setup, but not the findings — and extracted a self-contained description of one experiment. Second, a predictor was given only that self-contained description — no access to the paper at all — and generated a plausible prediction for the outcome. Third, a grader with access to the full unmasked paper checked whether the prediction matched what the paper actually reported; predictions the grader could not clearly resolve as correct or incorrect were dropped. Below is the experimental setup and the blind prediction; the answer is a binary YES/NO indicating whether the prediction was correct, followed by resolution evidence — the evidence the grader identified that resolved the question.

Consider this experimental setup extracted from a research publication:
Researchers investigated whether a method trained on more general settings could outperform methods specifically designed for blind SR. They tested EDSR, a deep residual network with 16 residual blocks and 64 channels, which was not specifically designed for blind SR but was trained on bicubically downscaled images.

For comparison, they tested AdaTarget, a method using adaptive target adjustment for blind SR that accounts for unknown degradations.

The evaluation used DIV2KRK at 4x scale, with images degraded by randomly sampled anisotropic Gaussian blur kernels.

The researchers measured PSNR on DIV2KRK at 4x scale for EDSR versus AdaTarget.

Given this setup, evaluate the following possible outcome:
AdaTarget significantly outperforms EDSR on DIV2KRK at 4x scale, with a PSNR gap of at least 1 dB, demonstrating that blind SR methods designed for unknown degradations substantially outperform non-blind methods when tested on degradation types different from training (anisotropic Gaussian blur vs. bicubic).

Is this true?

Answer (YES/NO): NO